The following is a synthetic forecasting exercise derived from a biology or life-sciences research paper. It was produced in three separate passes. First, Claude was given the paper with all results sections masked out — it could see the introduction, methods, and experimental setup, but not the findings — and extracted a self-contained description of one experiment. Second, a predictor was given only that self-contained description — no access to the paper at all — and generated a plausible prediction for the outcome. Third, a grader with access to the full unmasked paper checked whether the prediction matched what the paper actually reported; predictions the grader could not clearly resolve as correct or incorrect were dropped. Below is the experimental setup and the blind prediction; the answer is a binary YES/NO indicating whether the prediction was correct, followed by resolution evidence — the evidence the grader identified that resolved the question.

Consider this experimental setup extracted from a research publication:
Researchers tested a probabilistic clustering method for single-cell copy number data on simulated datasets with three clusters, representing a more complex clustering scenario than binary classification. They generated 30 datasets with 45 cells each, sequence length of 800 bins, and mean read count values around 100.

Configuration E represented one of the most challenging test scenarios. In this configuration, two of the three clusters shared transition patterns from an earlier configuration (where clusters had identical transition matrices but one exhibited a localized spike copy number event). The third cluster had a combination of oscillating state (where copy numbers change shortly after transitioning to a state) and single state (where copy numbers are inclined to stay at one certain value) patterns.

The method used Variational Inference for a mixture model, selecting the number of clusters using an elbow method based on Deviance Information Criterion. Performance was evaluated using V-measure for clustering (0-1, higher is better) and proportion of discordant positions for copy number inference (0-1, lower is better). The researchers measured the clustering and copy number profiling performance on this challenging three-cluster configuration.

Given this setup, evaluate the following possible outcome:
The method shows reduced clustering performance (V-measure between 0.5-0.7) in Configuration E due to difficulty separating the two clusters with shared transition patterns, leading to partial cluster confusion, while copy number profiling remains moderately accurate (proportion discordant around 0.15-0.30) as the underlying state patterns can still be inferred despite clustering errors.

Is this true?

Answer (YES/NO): NO